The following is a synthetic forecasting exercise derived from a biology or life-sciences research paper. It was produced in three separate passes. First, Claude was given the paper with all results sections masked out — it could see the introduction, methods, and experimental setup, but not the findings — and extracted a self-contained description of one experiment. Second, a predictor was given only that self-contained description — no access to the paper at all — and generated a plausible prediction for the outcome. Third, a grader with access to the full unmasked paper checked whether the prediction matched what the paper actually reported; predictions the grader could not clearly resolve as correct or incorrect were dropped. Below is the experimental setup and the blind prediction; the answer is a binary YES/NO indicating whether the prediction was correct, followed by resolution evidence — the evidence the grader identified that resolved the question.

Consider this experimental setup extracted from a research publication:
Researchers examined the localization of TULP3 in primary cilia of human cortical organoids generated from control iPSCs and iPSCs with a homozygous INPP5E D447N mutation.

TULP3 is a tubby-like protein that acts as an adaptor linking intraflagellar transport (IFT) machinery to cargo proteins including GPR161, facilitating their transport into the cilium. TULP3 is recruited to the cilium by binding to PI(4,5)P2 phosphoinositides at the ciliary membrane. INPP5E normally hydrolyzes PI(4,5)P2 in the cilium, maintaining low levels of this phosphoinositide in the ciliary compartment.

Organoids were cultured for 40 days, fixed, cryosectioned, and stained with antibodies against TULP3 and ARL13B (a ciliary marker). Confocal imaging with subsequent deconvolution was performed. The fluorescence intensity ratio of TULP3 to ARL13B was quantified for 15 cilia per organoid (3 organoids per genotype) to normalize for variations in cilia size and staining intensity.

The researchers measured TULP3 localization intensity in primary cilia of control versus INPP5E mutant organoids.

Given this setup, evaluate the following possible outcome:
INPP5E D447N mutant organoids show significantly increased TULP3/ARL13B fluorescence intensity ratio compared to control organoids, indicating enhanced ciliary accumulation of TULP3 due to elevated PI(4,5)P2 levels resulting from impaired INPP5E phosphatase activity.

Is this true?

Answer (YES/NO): YES